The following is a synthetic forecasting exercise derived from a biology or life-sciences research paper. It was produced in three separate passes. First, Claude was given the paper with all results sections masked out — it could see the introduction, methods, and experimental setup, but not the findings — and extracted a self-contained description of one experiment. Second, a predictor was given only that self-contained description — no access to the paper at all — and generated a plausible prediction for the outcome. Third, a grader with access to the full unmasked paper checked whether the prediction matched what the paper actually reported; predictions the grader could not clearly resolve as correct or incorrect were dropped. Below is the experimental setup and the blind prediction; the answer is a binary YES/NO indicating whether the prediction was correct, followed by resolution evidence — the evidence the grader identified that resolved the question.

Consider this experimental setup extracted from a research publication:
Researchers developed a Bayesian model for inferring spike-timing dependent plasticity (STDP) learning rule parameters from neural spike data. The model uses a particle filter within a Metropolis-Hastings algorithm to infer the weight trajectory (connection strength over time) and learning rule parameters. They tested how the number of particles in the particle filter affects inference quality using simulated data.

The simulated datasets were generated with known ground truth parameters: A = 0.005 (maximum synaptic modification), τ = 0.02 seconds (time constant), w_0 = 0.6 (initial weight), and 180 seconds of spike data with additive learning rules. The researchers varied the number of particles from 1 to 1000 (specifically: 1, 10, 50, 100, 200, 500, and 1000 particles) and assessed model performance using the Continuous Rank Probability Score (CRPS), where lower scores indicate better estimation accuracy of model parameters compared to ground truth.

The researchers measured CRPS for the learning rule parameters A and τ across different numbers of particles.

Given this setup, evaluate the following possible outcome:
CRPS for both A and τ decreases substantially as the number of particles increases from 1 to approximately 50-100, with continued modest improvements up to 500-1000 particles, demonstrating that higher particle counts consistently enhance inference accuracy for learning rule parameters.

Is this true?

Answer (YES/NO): NO